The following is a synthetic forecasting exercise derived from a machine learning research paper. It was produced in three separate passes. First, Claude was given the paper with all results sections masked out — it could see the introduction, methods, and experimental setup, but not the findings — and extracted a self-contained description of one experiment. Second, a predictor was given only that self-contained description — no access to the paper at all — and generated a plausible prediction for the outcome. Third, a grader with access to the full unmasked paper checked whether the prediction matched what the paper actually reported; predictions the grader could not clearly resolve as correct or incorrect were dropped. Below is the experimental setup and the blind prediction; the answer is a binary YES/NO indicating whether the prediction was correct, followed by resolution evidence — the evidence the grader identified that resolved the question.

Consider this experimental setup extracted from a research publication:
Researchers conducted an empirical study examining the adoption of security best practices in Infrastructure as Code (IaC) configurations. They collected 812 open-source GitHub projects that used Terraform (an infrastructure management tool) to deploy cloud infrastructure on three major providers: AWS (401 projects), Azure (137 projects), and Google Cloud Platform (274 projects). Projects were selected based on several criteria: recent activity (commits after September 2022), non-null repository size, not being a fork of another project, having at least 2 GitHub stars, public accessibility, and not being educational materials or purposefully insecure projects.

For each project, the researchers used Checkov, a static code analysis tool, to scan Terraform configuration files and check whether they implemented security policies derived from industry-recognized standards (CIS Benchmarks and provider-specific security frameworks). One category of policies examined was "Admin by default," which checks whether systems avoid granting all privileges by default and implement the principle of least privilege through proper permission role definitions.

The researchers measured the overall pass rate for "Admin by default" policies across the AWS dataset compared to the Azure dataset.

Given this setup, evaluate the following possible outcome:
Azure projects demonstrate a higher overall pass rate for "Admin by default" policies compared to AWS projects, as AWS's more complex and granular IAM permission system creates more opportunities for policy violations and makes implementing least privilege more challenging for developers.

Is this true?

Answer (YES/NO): NO